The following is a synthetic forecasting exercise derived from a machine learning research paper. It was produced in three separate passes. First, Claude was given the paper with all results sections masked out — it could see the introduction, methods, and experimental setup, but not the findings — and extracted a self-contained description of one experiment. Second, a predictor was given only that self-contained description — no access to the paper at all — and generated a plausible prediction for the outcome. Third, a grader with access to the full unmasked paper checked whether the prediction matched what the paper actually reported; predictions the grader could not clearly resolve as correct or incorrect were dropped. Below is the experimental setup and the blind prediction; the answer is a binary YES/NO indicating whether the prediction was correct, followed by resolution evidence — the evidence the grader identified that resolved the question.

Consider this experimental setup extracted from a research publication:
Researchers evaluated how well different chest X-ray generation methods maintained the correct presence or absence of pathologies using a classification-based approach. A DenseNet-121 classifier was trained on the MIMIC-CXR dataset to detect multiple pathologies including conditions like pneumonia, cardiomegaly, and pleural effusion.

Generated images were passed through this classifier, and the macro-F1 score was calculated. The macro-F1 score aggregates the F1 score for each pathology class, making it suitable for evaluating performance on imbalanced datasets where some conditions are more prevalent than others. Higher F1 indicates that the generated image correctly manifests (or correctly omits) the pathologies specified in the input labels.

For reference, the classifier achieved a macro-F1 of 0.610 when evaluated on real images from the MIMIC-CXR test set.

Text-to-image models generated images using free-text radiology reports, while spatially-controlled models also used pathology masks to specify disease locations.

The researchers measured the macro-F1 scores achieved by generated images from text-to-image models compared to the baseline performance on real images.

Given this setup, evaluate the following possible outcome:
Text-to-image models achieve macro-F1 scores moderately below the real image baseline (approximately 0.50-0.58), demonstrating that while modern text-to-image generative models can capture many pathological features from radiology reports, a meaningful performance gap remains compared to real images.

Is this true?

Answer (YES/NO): YES